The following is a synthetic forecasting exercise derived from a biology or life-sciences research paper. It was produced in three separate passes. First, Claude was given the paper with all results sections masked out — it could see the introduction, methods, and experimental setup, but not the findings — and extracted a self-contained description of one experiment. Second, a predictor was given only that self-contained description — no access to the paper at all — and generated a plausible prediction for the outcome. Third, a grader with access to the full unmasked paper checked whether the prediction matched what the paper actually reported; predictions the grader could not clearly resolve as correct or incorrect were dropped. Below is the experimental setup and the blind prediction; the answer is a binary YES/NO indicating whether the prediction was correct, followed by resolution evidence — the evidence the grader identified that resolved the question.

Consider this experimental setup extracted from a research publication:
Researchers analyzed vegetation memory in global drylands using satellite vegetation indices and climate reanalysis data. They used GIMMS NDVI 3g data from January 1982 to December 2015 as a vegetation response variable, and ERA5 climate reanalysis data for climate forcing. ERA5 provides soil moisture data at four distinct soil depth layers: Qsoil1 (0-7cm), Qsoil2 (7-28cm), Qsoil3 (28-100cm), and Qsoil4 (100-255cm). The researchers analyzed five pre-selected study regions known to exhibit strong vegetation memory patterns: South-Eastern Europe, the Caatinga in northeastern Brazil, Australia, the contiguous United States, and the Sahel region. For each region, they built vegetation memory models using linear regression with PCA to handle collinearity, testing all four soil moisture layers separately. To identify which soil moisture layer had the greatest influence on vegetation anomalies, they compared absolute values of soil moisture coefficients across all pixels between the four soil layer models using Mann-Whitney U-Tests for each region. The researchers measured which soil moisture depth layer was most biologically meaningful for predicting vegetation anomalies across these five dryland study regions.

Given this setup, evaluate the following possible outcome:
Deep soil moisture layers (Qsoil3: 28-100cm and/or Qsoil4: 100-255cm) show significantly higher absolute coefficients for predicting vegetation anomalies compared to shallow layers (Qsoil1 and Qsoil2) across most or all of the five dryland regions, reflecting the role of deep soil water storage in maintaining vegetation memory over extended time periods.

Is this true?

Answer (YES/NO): NO